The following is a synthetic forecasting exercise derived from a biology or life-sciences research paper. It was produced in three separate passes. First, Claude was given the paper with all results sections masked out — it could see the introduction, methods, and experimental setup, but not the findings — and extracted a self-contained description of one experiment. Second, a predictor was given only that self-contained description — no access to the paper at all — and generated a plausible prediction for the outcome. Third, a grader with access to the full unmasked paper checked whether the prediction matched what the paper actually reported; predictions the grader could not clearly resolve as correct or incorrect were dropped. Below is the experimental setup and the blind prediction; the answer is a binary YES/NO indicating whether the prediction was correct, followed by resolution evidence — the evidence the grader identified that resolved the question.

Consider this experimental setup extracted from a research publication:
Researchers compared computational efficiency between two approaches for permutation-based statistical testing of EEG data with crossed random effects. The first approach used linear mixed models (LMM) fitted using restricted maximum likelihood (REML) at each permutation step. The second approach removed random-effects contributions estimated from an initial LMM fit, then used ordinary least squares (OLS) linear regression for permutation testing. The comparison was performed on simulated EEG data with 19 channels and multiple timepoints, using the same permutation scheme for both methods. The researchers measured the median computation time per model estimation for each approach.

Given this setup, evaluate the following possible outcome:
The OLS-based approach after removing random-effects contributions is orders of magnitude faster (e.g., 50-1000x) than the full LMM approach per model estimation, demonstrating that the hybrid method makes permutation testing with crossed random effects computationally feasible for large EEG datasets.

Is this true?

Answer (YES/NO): YES